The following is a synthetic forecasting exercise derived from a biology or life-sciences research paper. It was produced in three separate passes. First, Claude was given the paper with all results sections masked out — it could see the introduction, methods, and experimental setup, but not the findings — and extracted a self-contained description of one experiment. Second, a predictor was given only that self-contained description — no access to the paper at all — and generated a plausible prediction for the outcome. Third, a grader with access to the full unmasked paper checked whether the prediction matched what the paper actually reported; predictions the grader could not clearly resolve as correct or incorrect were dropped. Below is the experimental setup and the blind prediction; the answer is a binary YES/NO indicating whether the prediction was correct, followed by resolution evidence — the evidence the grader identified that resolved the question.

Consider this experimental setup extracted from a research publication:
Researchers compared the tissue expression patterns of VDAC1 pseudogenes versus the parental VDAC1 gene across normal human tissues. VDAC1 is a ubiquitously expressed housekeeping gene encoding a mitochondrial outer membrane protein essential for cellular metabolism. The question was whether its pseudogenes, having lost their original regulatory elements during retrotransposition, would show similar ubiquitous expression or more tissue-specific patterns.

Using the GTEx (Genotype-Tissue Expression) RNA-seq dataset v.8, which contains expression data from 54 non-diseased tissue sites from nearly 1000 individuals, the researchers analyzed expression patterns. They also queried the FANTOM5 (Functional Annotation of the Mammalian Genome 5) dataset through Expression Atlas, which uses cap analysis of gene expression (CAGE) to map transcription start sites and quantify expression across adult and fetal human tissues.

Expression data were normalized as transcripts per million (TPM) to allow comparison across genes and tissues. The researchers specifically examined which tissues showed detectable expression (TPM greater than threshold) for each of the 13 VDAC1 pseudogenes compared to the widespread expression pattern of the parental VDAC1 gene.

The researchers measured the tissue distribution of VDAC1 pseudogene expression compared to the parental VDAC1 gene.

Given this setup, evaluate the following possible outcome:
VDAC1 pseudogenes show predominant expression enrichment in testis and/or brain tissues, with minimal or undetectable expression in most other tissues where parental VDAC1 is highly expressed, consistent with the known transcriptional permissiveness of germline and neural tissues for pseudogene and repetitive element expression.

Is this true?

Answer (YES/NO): NO